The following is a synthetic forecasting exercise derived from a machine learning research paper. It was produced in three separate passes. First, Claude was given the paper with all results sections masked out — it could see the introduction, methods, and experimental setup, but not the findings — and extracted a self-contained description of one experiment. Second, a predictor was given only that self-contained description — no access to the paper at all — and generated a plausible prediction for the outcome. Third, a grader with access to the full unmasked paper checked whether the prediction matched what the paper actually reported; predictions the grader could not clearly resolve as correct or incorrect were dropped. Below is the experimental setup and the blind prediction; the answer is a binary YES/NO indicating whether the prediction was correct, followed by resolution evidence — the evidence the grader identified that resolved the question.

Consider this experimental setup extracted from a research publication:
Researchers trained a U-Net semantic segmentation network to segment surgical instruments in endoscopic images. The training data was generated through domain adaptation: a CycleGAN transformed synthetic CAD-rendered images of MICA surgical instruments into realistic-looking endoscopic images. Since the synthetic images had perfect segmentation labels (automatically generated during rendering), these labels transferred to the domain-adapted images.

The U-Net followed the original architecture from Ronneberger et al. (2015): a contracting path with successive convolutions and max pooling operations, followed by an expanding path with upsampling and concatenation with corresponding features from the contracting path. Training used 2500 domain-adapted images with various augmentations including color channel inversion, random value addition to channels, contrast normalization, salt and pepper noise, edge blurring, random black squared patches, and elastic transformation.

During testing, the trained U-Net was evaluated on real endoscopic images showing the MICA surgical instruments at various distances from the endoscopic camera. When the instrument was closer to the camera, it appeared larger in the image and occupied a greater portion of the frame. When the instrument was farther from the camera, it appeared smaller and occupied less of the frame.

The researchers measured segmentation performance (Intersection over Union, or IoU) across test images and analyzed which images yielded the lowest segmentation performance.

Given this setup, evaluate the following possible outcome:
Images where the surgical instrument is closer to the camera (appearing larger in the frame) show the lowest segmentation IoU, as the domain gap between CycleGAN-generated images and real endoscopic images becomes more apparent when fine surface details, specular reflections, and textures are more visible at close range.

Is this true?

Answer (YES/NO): YES